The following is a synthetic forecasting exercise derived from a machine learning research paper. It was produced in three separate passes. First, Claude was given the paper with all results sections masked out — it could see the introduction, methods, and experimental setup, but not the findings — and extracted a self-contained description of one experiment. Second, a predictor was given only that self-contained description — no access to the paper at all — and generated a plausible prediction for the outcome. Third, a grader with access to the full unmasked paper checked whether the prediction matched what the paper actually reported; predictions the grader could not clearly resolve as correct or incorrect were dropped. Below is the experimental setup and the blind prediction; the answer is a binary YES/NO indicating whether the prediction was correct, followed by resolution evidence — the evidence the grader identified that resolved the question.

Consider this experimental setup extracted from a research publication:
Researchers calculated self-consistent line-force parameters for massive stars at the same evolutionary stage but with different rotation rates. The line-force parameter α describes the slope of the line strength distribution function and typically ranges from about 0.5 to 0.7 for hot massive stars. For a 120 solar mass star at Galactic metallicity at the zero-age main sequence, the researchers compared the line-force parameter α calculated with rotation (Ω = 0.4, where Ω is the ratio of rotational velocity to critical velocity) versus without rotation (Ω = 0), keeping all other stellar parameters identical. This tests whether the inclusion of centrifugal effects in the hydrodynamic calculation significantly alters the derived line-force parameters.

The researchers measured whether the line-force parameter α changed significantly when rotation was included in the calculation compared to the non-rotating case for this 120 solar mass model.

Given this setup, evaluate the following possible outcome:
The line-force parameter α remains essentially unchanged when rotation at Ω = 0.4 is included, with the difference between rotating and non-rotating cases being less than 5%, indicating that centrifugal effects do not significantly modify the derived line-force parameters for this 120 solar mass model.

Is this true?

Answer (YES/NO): YES